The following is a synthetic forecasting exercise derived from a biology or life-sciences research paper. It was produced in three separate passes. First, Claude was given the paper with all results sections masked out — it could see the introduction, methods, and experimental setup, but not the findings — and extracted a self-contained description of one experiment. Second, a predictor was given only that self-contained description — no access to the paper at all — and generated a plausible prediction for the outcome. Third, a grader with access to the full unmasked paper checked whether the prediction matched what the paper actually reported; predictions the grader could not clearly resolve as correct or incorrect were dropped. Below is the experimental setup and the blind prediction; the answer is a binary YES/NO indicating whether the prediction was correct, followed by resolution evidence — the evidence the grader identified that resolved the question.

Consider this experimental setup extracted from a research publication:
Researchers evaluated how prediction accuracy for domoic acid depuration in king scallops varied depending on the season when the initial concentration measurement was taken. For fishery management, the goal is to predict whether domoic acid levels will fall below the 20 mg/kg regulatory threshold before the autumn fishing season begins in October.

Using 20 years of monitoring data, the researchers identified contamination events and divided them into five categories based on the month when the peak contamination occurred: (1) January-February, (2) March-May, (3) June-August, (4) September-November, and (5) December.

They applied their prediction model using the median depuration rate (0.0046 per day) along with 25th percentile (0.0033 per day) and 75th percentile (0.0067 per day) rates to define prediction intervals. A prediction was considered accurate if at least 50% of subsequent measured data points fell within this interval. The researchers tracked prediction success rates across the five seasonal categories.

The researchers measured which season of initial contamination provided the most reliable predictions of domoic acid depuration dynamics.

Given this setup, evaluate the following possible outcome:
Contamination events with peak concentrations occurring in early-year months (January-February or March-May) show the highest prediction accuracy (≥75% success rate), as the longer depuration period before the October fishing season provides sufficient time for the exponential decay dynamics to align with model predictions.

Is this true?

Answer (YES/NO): NO